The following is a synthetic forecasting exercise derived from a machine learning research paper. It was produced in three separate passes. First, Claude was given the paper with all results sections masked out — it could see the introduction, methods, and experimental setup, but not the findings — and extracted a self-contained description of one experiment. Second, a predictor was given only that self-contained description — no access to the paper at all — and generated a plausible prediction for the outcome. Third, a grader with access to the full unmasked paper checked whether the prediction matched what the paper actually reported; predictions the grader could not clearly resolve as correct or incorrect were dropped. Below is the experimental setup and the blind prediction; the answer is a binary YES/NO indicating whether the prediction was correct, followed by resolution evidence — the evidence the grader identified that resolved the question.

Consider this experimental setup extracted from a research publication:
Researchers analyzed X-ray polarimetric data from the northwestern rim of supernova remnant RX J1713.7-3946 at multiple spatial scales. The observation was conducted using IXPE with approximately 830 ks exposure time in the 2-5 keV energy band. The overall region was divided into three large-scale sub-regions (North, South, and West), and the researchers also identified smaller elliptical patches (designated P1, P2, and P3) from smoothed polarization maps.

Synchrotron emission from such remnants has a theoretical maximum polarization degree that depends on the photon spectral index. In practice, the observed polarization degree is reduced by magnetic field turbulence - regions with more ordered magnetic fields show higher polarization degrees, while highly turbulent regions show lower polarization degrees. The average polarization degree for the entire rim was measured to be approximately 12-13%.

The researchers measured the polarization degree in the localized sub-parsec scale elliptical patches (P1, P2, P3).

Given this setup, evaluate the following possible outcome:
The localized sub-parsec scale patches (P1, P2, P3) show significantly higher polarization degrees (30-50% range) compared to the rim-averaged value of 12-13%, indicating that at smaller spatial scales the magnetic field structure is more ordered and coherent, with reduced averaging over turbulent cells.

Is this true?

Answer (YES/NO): NO